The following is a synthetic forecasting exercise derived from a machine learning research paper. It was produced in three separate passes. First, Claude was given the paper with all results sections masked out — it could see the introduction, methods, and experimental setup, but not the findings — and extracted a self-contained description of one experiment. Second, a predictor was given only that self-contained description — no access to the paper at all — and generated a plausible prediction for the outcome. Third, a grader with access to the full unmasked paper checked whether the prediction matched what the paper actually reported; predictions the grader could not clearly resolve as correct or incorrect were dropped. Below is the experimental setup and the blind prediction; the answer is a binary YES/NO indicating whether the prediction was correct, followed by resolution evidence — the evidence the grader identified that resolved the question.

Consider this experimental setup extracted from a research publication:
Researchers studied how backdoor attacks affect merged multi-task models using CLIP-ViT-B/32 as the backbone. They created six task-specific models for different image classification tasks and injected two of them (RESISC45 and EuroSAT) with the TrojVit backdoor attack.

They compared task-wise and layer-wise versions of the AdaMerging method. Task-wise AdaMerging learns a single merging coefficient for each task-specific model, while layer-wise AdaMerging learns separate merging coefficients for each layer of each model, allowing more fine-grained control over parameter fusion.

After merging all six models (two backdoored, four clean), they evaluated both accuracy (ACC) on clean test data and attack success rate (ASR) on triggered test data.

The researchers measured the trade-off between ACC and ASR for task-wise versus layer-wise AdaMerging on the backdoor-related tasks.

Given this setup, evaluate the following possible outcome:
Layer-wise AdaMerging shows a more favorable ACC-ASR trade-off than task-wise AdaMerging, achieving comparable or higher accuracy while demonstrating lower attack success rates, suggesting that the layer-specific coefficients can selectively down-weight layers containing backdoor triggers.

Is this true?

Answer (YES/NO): YES